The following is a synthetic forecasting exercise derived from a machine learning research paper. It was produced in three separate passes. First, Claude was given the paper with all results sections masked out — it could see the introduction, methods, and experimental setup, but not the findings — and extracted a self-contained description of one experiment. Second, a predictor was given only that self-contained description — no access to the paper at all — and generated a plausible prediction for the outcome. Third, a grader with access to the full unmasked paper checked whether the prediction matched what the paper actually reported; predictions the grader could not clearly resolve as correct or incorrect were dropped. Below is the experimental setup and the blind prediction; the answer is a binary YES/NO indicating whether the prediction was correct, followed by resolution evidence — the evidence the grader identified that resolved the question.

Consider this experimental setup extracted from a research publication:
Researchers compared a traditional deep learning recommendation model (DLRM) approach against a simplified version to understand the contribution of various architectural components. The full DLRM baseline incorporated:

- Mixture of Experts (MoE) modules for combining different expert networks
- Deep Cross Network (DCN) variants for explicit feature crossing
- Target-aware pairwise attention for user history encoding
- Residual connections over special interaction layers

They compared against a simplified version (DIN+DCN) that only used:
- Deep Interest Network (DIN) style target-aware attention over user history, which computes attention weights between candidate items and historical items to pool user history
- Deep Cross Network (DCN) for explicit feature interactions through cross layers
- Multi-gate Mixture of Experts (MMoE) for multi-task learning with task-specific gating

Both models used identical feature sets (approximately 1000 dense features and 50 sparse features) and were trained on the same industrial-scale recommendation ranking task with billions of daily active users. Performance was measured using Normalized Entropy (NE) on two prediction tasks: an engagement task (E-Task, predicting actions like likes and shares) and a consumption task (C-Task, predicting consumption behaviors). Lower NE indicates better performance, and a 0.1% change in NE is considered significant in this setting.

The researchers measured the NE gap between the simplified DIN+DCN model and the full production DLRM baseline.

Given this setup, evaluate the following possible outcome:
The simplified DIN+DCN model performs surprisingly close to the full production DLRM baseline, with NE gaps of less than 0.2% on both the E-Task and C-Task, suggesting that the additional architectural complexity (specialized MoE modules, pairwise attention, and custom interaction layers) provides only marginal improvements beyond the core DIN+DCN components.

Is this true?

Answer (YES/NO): NO